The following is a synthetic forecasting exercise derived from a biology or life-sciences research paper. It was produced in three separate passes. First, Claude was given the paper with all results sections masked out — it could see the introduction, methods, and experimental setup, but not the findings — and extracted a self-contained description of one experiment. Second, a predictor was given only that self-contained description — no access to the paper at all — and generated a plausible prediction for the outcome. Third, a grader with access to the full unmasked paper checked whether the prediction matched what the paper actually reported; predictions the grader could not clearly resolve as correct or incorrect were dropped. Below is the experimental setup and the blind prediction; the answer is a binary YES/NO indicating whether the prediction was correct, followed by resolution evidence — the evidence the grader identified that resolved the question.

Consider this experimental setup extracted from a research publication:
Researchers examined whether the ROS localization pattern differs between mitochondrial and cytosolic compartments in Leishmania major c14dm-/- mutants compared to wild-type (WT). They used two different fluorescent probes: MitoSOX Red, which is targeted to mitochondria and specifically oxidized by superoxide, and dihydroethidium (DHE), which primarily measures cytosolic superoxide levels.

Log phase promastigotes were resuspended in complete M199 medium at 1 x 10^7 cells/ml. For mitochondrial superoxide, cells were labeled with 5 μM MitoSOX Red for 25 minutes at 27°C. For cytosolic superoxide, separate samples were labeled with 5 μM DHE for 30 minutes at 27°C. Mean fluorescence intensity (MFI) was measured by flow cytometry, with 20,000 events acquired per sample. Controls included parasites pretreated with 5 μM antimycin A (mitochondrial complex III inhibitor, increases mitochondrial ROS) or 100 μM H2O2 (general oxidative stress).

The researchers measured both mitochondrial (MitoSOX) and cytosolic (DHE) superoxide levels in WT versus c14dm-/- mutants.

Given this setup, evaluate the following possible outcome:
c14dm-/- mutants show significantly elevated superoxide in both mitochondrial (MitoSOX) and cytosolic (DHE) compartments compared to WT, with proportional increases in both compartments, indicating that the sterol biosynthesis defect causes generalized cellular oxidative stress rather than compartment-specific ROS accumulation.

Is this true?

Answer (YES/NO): NO